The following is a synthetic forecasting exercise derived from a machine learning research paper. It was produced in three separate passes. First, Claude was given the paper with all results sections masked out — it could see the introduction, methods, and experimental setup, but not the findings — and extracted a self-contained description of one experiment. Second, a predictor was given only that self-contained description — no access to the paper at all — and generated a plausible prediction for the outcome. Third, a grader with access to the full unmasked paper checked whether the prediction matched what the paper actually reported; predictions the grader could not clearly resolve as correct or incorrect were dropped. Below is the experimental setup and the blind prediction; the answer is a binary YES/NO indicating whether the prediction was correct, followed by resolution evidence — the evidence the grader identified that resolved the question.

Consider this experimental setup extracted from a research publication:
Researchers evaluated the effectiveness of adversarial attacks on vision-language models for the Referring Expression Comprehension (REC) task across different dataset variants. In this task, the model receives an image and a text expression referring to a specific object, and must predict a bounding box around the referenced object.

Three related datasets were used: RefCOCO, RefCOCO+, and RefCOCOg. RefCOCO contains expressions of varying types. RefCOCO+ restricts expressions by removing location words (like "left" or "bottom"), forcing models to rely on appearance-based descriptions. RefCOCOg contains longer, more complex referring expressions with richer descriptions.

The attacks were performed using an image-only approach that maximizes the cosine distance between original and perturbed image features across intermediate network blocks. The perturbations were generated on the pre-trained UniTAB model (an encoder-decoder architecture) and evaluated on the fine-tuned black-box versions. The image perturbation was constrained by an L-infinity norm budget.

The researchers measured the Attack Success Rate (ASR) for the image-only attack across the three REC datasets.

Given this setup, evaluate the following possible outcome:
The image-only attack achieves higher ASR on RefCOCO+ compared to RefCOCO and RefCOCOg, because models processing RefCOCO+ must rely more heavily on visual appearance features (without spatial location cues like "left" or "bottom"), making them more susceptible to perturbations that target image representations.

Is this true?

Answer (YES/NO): NO